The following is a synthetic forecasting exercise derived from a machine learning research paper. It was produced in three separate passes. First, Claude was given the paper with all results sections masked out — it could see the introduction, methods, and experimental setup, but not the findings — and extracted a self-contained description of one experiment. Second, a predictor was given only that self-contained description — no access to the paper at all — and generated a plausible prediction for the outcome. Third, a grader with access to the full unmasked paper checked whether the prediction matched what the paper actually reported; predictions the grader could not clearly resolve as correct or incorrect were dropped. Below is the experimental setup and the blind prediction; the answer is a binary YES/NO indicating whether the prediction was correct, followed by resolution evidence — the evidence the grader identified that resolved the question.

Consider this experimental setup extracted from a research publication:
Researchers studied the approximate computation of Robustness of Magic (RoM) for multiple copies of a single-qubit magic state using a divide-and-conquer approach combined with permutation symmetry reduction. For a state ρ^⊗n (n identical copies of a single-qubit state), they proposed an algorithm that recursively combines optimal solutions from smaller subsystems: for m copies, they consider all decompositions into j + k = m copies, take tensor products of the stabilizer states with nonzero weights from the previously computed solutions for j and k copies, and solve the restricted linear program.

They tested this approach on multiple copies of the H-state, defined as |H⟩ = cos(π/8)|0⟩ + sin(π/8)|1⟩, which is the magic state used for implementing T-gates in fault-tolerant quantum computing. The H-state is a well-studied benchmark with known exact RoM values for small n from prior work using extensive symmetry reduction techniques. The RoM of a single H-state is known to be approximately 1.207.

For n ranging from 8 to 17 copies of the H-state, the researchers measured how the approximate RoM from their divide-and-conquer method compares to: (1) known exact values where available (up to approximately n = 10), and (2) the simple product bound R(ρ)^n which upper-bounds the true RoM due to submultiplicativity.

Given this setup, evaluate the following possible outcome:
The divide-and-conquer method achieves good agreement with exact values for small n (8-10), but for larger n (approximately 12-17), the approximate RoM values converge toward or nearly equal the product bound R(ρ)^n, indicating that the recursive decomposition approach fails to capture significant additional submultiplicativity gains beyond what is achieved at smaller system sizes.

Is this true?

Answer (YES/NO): NO